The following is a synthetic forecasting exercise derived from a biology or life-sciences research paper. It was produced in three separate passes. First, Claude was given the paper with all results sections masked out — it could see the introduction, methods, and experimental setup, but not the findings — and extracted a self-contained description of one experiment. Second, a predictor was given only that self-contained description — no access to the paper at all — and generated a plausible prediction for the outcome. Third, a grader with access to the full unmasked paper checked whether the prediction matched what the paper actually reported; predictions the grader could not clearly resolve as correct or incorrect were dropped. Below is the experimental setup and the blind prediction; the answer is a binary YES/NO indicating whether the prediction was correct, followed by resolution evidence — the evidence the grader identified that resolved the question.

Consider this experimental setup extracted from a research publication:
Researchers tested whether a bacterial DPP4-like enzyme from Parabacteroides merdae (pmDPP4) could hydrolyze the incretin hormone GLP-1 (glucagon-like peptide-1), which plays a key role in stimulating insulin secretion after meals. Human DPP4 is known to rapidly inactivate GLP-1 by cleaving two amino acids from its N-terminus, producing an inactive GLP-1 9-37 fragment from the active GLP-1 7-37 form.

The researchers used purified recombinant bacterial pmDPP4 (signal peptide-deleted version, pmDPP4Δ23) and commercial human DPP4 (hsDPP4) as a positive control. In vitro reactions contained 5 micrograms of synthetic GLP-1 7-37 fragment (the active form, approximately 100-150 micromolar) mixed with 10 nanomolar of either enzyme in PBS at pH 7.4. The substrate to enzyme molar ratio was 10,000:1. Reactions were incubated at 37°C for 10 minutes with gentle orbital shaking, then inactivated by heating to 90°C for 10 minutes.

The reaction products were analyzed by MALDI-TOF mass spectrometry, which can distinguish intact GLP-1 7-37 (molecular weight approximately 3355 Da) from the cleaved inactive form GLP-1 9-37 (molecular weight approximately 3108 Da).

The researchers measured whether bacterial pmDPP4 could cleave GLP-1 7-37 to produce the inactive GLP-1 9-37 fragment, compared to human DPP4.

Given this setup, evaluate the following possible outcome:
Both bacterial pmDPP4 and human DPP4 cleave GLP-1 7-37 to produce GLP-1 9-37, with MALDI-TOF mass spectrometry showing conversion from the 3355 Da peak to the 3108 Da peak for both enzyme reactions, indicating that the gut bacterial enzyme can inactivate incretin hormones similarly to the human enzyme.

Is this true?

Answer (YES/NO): YES